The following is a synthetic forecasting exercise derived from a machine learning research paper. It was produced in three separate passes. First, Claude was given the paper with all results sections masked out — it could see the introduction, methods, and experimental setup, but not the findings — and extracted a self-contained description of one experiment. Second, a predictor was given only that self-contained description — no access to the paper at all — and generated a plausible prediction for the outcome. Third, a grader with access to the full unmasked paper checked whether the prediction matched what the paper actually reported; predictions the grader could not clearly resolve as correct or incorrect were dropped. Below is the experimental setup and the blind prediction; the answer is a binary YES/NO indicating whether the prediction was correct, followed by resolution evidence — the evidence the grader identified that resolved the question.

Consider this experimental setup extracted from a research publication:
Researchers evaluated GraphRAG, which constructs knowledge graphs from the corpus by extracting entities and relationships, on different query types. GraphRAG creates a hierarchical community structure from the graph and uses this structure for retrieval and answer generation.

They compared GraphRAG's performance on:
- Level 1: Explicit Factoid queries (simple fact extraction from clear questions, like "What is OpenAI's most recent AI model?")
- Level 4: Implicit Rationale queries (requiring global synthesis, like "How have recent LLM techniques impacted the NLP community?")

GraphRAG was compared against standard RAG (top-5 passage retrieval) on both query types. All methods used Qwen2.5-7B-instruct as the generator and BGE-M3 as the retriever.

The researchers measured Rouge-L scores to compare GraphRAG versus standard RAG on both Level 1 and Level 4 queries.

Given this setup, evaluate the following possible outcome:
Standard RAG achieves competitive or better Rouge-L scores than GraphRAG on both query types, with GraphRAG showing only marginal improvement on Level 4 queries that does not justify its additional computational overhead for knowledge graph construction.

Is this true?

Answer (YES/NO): NO